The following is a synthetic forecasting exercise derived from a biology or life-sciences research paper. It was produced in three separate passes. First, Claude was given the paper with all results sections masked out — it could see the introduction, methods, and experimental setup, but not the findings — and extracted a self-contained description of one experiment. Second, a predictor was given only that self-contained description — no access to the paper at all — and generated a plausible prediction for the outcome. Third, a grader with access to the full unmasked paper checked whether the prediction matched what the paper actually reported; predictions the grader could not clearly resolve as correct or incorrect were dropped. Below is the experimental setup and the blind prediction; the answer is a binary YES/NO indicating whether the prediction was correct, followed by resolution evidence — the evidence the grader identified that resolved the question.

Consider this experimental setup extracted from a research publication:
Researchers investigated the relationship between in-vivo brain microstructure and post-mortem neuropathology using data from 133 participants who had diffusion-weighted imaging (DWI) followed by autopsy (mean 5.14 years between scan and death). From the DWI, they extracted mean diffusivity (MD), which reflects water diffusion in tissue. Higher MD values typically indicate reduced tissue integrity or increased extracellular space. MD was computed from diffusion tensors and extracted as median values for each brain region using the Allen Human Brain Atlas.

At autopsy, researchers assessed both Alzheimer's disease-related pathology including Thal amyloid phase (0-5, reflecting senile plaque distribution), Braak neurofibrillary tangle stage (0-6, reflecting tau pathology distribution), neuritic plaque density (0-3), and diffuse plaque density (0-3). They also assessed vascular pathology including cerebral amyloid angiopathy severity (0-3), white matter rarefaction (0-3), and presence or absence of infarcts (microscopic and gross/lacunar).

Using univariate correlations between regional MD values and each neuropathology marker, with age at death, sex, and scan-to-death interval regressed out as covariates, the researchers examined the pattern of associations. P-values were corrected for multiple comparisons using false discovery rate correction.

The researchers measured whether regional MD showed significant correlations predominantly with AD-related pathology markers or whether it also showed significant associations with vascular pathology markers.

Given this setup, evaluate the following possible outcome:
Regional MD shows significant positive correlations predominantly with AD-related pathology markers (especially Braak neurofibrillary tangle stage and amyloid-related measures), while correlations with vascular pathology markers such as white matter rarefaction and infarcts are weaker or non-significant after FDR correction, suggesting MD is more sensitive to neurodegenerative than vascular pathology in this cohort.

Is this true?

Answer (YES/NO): YES